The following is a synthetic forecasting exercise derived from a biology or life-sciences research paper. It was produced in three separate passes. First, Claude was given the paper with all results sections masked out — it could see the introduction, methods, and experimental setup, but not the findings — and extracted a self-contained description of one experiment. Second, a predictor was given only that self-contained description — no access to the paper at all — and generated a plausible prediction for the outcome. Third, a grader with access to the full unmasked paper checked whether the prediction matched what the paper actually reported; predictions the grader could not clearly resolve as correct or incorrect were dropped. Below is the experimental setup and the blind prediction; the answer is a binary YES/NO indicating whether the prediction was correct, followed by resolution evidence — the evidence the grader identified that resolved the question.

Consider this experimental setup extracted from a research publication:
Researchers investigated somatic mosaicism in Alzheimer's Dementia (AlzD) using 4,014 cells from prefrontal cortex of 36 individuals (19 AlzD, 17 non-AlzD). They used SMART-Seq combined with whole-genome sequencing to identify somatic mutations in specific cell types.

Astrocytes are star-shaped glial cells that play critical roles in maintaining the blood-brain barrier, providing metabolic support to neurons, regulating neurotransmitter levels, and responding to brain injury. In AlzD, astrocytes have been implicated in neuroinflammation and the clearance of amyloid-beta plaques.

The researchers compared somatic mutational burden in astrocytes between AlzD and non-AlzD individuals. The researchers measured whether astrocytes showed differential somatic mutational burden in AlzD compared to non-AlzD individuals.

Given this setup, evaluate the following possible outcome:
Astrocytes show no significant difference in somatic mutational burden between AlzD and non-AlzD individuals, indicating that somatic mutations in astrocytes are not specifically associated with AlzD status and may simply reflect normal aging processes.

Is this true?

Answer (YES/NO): NO